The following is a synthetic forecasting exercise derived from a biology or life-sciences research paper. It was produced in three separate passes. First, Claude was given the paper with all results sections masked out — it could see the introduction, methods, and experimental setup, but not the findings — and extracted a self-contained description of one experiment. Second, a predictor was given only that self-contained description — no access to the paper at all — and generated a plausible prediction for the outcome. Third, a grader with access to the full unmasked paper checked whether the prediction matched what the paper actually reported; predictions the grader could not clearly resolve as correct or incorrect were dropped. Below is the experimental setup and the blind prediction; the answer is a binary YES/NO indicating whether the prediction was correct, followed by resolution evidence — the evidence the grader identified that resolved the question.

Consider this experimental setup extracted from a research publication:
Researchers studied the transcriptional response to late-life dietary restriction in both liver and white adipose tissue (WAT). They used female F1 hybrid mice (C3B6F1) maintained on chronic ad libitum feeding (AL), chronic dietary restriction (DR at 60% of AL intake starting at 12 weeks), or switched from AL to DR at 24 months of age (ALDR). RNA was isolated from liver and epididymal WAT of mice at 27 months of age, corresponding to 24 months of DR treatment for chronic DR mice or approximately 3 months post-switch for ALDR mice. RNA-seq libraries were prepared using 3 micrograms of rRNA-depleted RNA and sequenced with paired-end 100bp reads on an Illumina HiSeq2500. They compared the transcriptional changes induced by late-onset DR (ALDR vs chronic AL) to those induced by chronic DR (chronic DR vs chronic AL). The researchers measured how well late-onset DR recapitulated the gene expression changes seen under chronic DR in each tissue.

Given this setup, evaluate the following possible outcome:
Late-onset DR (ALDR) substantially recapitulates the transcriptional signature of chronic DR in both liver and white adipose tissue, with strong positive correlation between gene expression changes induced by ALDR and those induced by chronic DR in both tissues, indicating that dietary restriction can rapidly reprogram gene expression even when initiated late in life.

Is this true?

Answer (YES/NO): NO